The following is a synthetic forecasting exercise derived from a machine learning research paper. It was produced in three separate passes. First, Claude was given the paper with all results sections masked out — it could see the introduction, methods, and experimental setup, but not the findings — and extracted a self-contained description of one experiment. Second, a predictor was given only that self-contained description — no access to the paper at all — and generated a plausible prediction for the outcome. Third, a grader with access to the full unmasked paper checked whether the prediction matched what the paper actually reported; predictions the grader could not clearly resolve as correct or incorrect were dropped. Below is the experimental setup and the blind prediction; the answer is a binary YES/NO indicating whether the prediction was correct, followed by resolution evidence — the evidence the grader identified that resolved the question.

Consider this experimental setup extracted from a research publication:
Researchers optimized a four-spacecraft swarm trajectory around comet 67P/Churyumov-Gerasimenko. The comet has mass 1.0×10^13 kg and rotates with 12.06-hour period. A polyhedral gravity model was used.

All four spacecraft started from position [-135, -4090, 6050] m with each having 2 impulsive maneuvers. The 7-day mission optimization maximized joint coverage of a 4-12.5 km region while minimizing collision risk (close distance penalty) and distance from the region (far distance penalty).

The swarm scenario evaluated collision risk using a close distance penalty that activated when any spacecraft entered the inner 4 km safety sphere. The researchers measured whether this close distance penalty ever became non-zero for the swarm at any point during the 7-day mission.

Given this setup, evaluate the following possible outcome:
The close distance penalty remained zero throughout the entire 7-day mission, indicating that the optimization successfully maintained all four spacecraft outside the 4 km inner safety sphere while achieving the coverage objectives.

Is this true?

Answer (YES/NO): YES